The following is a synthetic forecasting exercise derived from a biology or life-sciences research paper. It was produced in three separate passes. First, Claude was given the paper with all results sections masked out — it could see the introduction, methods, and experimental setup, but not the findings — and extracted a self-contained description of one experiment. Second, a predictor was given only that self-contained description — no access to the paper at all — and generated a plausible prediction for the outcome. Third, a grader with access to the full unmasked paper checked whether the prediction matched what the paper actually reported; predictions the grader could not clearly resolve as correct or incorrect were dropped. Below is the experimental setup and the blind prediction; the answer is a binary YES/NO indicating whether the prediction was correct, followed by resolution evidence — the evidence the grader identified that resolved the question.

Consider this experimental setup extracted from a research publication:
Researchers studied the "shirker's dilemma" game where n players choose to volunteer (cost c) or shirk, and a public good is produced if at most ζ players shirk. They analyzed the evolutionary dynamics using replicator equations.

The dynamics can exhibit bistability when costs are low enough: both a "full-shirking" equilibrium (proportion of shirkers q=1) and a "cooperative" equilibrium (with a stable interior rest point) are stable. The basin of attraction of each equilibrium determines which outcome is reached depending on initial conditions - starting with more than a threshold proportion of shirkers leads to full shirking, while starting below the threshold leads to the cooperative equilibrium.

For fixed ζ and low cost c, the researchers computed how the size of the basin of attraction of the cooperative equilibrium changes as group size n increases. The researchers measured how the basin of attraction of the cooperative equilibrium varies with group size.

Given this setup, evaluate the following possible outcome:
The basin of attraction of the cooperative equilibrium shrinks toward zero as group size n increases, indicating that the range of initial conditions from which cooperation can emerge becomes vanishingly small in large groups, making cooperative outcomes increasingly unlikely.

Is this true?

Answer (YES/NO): YES